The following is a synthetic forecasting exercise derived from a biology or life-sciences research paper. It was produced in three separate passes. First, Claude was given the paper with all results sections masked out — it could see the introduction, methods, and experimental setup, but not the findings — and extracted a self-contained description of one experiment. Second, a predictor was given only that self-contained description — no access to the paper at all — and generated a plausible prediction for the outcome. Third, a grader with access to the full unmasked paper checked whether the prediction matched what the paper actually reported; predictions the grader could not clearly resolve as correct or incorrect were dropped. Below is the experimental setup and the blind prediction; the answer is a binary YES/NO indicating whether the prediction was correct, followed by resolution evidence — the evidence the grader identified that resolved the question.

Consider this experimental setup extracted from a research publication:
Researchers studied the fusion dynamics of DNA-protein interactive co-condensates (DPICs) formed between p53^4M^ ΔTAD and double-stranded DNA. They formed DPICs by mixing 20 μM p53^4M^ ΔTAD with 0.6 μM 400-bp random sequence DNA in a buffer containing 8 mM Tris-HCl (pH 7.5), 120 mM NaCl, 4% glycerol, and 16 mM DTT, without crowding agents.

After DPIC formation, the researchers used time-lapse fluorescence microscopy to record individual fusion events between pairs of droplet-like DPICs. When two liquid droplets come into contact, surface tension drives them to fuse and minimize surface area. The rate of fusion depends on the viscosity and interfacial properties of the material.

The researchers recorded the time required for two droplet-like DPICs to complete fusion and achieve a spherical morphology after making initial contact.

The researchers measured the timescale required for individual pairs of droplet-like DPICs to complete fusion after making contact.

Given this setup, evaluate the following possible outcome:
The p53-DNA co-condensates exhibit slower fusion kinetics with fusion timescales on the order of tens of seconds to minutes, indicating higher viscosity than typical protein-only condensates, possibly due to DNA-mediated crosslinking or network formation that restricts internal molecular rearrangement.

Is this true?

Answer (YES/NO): YES